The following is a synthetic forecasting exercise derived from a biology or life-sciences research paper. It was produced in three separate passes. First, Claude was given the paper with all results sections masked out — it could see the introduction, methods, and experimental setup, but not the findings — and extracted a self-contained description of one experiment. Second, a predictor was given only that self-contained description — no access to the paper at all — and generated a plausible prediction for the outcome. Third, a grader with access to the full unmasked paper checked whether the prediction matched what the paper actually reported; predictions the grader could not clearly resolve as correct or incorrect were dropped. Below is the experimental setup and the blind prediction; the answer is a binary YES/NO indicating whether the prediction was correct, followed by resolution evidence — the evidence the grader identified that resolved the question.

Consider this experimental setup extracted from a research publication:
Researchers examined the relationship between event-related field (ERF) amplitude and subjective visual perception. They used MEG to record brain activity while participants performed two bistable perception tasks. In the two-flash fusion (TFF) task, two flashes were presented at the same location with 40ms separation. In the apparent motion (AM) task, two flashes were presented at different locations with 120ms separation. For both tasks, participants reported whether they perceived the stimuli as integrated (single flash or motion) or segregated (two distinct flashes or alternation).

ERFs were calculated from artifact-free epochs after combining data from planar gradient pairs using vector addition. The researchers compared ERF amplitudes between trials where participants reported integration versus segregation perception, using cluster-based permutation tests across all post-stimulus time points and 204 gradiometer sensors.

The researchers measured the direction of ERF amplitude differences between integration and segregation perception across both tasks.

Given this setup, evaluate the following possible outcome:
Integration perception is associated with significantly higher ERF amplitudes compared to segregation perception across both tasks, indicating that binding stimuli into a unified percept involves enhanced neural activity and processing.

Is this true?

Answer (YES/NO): NO